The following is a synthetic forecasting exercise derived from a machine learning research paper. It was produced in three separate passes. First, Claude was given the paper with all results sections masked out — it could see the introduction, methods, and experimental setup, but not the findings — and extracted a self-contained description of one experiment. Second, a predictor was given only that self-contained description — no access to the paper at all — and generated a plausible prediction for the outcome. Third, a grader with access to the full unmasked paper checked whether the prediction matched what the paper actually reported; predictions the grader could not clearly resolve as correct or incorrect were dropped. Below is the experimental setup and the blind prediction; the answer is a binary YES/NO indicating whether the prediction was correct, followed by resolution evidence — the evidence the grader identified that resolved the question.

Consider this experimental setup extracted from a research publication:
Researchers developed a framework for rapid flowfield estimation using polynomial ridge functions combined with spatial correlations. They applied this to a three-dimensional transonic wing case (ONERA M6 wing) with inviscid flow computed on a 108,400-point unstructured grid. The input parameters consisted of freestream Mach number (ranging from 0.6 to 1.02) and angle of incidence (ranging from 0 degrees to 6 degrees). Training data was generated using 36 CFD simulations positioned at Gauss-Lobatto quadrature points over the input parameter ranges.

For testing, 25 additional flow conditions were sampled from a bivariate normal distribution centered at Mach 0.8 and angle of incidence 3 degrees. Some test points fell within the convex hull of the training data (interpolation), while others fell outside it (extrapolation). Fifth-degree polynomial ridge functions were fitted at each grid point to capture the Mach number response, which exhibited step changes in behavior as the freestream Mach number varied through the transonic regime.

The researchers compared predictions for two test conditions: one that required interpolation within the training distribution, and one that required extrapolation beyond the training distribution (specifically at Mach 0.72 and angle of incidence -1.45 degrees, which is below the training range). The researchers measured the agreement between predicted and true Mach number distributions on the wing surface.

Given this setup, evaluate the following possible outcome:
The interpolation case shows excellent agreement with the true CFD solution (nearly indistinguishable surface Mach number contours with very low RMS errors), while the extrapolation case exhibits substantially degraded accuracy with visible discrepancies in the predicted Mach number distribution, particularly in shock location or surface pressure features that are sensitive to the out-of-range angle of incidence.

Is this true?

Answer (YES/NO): NO